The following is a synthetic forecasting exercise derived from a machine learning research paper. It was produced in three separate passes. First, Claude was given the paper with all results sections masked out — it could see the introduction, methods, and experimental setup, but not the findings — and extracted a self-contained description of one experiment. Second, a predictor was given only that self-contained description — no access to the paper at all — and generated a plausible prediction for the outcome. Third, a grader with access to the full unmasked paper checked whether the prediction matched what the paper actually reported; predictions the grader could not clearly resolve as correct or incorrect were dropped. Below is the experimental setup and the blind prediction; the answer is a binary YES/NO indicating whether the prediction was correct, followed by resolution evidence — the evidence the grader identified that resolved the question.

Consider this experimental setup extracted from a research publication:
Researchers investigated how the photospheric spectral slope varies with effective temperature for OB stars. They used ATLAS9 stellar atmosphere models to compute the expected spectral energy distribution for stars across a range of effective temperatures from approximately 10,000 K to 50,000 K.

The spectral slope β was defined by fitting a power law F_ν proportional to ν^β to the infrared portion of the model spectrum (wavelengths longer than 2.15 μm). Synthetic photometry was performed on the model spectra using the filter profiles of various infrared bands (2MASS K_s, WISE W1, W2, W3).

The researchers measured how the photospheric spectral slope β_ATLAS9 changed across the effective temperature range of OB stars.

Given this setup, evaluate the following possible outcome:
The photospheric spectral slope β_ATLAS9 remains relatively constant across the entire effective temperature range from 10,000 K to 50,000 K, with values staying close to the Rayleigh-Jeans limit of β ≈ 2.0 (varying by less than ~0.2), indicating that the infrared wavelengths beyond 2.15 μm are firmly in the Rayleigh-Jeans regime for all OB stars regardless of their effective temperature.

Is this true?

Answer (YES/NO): NO